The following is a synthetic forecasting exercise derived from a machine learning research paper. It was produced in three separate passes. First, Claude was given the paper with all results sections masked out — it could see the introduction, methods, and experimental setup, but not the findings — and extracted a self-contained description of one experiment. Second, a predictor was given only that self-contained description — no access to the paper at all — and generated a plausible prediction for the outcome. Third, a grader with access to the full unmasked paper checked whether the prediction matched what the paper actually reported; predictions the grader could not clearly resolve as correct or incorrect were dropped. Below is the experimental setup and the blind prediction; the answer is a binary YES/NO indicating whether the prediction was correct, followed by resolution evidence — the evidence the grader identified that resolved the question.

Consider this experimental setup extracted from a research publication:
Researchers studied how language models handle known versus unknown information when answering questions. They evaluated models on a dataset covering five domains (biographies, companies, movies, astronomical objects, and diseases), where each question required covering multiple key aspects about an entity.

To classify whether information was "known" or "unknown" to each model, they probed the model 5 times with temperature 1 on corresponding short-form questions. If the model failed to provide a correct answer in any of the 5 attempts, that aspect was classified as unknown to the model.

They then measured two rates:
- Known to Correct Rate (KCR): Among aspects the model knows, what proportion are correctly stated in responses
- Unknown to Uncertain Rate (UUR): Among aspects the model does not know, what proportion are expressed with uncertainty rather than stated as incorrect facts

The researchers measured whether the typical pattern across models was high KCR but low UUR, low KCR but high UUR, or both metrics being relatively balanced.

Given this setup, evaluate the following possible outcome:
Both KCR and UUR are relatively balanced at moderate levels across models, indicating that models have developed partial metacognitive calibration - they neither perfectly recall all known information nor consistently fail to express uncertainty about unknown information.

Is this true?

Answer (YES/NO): NO